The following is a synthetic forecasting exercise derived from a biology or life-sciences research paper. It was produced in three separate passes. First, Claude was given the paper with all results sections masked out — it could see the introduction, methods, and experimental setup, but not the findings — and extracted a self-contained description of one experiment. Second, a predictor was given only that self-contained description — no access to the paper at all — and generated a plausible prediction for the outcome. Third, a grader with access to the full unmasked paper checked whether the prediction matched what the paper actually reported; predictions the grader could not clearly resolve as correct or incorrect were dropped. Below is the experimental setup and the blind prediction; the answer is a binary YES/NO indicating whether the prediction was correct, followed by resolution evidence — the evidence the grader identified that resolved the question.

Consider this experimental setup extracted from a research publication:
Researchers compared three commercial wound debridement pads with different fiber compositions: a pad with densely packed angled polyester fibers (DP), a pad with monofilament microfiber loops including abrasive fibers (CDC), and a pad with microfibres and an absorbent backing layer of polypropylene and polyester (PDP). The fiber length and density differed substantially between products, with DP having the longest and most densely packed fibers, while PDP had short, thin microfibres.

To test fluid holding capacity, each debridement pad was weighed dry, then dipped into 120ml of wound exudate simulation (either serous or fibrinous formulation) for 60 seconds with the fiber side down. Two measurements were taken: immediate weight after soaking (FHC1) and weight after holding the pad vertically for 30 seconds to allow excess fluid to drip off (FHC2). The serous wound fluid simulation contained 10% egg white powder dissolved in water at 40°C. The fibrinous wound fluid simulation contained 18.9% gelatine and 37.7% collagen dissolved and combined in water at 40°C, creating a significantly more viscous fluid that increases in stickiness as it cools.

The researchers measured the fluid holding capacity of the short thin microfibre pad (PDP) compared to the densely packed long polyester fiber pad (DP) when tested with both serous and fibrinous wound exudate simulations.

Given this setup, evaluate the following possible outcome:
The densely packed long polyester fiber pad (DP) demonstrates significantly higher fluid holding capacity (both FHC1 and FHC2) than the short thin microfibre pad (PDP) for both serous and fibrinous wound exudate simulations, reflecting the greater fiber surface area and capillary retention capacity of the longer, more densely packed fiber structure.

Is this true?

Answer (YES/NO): YES